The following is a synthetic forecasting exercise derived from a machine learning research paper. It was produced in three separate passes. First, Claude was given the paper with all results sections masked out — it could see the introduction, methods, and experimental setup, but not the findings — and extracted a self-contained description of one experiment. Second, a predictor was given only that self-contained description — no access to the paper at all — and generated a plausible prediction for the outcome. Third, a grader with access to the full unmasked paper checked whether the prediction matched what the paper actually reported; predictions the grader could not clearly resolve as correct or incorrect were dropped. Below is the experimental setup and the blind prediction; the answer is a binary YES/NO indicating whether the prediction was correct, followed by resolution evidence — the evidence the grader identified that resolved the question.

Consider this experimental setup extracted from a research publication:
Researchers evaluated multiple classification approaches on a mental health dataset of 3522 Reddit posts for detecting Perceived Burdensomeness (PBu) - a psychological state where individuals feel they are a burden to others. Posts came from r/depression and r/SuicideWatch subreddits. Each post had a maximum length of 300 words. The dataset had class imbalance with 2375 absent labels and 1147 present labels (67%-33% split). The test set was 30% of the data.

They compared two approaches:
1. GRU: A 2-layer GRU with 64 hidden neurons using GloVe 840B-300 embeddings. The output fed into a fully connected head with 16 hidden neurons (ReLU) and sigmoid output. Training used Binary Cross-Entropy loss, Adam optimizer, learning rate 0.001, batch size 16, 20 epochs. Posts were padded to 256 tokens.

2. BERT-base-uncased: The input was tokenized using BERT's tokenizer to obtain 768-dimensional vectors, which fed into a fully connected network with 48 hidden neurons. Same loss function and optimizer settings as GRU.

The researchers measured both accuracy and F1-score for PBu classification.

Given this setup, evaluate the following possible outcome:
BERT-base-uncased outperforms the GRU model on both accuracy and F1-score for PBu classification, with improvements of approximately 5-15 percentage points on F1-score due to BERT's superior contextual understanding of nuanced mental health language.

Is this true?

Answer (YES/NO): NO